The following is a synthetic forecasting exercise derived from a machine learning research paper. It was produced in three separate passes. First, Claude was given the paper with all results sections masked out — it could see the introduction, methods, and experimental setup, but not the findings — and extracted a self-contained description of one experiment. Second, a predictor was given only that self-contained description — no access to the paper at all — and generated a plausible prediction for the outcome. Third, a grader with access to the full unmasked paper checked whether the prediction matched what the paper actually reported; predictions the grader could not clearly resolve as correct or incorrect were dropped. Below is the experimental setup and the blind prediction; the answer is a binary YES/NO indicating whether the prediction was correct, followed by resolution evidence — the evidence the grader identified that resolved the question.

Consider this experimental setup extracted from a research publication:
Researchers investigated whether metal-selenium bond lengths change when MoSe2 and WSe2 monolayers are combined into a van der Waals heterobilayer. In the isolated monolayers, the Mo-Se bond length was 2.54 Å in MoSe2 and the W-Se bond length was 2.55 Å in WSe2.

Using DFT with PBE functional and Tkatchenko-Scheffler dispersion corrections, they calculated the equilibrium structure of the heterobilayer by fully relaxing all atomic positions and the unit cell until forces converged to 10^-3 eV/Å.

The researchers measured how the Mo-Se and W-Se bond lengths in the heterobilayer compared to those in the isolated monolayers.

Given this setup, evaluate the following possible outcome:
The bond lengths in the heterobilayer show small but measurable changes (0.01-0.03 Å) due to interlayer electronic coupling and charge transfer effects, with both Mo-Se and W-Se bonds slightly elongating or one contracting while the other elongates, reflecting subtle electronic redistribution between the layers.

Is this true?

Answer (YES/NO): NO